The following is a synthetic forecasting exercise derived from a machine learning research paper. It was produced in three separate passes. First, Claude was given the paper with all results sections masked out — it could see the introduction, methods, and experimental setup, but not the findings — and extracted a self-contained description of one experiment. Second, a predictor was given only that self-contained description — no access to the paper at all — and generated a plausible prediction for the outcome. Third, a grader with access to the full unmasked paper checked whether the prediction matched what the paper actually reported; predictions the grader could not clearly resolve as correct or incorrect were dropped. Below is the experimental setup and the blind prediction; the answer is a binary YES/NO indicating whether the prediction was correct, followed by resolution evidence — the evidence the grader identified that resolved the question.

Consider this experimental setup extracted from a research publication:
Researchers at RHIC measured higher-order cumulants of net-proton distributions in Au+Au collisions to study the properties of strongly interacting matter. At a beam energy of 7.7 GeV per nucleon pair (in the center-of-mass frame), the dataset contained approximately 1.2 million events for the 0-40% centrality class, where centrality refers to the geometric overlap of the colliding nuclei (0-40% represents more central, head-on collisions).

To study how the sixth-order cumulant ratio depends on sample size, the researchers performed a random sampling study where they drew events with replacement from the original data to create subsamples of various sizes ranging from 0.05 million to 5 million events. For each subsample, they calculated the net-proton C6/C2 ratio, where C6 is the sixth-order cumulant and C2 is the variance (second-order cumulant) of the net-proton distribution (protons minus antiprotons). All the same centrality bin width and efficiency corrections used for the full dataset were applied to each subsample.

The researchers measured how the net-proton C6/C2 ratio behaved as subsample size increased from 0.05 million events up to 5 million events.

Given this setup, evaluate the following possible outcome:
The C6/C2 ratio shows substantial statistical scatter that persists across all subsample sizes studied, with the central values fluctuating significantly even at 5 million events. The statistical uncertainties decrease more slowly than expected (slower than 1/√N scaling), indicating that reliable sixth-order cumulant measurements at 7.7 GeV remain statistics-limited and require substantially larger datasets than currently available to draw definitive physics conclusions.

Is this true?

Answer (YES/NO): NO